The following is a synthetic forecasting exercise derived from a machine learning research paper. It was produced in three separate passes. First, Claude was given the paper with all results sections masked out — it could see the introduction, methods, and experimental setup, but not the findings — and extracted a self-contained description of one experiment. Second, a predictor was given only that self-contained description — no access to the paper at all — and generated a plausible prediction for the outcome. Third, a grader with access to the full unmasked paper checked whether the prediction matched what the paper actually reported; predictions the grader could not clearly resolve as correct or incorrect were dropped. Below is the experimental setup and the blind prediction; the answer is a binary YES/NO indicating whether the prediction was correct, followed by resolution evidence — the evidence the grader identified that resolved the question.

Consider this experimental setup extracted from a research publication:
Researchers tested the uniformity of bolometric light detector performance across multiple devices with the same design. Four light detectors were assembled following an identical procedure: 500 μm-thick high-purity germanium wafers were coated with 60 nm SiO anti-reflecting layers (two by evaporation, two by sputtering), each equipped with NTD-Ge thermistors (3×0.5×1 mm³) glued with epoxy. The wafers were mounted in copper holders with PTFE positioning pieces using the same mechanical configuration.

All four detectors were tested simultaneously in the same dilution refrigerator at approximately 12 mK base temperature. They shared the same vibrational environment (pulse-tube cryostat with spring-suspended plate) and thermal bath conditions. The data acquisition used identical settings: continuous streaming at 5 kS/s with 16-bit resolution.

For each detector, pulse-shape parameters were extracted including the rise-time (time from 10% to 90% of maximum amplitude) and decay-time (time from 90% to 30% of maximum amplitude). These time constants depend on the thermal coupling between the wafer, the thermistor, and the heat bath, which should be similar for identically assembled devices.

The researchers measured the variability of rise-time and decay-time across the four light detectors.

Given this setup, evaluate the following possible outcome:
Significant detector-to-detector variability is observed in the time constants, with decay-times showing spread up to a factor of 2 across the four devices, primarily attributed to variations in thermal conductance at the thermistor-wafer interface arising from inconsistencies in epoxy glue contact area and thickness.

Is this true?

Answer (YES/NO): NO